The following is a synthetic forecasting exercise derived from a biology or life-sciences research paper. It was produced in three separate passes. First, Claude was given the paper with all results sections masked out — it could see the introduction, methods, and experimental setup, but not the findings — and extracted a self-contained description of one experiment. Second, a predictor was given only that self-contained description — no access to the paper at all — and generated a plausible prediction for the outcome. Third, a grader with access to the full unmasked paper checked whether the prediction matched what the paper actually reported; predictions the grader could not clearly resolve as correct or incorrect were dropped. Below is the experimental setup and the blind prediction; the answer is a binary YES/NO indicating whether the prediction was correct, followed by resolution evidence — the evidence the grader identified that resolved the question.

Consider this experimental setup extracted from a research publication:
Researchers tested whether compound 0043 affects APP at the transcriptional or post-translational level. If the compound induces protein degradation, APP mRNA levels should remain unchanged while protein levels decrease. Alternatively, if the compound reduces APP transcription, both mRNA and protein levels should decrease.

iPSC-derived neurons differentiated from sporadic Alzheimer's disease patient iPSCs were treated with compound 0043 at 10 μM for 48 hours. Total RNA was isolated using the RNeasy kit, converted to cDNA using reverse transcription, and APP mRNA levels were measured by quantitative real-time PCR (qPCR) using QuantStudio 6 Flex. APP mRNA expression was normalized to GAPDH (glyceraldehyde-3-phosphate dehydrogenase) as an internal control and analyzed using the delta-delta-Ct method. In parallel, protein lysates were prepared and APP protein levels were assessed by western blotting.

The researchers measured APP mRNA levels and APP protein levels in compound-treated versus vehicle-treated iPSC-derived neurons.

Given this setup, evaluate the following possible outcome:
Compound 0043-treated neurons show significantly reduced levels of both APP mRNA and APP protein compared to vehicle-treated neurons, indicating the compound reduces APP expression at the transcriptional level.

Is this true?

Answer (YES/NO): NO